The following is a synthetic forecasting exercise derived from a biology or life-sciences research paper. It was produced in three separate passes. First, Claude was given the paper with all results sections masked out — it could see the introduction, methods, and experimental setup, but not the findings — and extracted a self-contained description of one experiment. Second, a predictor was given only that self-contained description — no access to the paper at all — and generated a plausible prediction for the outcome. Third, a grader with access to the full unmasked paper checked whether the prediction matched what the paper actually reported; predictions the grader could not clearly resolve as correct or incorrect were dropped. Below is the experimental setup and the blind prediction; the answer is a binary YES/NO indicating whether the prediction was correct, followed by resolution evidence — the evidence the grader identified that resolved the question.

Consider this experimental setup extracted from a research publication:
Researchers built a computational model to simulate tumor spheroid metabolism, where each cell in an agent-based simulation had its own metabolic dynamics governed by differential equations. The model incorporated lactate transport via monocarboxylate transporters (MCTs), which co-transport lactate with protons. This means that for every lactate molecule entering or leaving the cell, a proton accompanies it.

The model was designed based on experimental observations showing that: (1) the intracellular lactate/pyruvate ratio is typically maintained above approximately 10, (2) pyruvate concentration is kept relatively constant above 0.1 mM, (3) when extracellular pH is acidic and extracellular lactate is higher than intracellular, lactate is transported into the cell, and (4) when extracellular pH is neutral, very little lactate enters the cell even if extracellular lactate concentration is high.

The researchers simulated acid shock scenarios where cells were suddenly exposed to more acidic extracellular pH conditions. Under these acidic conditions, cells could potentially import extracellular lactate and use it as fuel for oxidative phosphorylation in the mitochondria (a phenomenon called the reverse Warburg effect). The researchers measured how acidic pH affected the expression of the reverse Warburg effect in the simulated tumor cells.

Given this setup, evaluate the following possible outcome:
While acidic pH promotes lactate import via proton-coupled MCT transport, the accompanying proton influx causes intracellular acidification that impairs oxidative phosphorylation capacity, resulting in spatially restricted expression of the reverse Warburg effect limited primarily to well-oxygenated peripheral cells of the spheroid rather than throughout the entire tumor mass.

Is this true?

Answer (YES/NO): NO